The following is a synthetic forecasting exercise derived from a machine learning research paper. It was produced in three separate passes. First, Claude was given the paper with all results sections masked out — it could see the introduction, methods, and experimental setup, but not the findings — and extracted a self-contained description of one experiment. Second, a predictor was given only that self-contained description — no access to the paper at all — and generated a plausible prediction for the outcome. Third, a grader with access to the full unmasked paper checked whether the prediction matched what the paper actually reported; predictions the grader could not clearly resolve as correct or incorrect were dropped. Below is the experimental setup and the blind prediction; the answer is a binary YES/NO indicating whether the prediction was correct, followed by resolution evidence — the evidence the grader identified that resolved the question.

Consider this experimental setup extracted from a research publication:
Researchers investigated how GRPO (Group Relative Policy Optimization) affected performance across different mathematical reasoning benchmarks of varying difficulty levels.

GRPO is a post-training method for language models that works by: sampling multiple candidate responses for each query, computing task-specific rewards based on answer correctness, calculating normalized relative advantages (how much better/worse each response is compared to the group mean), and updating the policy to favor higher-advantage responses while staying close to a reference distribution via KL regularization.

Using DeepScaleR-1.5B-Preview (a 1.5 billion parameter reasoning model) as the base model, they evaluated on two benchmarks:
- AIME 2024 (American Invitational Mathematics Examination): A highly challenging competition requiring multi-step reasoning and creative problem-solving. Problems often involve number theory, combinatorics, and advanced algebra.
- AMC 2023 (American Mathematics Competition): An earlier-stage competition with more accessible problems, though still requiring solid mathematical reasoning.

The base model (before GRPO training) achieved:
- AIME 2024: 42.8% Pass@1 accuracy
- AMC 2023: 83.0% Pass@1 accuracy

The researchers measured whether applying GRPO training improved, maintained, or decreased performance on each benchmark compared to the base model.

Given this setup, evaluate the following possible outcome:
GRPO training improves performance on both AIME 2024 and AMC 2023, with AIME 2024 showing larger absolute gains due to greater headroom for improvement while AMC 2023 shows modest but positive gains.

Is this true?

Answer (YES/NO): NO